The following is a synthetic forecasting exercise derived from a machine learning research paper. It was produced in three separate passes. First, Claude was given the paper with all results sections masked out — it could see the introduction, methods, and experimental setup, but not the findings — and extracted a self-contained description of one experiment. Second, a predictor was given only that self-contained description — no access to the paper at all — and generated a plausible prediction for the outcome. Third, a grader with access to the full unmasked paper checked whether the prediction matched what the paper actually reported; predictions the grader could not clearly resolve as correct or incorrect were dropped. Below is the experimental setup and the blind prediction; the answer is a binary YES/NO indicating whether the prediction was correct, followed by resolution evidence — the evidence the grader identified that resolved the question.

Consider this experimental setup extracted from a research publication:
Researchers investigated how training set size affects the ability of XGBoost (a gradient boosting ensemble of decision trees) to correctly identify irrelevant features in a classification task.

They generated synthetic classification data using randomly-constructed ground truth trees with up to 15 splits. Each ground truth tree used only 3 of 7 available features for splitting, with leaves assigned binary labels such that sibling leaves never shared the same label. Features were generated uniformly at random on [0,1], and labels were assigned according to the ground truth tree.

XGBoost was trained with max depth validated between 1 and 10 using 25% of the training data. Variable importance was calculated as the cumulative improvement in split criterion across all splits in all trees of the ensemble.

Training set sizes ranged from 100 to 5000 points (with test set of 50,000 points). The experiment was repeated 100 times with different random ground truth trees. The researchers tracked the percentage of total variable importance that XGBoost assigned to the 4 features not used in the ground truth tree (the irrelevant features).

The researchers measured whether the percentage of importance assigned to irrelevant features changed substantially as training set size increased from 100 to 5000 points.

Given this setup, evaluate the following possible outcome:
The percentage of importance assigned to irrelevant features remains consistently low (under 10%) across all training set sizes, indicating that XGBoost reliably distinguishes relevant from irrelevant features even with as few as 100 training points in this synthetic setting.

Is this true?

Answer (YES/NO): NO